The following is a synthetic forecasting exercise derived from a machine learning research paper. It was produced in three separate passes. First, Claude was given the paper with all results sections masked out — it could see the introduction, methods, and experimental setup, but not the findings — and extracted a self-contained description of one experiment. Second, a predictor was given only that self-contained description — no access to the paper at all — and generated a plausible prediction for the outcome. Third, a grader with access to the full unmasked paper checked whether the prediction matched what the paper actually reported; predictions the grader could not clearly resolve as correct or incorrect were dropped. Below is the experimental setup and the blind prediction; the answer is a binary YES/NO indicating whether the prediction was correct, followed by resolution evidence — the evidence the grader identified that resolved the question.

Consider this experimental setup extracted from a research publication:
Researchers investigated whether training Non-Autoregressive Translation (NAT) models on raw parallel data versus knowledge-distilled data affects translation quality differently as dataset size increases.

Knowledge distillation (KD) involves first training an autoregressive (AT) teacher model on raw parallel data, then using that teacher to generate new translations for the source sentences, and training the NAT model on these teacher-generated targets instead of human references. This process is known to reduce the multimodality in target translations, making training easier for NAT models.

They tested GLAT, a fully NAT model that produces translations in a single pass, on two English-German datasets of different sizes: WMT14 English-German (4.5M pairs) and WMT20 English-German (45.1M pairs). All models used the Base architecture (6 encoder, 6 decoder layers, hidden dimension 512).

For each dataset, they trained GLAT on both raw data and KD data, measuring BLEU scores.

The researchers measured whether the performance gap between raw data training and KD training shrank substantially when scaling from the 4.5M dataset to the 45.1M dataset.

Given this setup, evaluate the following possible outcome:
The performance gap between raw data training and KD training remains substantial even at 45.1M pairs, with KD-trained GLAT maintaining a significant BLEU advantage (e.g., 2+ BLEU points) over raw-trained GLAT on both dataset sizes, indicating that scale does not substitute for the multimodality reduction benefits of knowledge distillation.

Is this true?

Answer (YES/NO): YES